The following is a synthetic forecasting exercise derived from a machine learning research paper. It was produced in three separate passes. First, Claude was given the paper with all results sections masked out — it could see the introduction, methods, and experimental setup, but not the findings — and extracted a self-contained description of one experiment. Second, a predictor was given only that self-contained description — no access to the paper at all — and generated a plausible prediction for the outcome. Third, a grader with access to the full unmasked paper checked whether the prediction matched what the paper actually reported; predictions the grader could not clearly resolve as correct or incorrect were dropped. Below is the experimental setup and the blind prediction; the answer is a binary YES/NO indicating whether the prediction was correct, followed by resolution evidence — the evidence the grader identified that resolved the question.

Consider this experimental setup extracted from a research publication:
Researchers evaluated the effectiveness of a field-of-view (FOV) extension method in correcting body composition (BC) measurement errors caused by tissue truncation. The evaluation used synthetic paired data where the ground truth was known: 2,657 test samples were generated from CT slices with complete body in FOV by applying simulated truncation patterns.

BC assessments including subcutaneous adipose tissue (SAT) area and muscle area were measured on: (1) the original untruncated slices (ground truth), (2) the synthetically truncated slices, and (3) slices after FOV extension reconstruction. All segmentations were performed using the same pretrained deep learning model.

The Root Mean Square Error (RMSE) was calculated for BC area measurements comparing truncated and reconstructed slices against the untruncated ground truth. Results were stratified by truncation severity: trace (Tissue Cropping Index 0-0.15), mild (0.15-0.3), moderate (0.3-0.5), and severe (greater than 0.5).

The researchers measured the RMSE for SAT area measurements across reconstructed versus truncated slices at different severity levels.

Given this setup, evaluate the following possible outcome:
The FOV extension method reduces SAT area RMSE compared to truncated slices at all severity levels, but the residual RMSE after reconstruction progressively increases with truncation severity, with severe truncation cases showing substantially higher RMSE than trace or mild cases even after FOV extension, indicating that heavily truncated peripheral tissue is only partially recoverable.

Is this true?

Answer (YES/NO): YES